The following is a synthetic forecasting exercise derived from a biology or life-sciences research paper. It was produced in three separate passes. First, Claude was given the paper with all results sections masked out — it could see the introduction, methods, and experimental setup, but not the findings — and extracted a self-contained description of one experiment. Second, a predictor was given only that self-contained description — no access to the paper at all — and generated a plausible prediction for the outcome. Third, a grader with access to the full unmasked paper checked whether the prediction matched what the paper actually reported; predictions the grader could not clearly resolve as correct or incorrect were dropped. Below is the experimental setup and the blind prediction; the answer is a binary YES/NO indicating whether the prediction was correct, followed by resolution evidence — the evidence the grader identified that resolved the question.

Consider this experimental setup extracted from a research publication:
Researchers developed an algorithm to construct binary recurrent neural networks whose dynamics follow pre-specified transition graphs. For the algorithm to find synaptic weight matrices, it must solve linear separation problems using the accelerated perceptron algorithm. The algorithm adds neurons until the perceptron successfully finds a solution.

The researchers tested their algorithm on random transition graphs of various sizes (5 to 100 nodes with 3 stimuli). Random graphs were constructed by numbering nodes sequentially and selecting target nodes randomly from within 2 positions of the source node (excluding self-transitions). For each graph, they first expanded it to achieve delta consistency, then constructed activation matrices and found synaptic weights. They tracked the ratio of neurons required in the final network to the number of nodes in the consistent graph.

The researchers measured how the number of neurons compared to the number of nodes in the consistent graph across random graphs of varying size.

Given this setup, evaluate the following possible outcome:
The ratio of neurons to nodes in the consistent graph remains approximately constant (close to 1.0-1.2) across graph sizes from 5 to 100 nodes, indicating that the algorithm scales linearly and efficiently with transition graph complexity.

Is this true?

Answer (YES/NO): YES